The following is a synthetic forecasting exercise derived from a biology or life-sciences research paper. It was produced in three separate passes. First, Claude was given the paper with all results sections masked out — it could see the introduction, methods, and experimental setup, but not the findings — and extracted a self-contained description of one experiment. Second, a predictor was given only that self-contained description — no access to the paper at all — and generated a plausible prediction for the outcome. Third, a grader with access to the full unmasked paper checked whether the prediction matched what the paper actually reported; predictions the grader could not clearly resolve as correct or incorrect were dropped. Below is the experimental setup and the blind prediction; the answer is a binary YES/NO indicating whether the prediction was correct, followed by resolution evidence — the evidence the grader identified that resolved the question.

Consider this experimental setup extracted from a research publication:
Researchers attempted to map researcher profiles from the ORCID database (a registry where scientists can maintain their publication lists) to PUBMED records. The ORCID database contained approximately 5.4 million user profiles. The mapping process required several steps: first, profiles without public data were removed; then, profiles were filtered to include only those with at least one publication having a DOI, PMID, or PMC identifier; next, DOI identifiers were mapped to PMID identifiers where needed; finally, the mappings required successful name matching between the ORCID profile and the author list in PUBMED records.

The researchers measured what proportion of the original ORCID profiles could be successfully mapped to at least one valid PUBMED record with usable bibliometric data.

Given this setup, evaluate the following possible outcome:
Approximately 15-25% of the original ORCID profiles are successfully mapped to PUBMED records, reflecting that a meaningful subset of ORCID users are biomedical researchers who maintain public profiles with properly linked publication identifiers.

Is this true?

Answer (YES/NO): NO